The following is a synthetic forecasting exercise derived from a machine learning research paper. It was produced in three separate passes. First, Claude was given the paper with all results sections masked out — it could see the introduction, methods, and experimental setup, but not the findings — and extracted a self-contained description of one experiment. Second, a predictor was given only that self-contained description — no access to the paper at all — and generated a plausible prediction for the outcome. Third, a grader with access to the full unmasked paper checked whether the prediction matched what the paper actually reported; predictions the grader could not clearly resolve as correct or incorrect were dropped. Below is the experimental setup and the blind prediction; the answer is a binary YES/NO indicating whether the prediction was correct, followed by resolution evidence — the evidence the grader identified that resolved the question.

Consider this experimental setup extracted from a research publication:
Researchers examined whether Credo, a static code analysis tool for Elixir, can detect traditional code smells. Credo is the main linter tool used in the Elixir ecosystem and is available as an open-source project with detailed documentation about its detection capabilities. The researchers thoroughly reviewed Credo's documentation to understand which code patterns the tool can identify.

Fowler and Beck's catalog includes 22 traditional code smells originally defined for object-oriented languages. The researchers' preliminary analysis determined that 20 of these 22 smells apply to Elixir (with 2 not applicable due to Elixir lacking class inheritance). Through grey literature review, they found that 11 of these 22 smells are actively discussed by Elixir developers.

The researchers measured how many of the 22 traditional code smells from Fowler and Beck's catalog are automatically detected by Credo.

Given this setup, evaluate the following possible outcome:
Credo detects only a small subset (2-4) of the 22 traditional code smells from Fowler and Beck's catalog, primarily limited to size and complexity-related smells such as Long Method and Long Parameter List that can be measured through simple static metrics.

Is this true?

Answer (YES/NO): YES